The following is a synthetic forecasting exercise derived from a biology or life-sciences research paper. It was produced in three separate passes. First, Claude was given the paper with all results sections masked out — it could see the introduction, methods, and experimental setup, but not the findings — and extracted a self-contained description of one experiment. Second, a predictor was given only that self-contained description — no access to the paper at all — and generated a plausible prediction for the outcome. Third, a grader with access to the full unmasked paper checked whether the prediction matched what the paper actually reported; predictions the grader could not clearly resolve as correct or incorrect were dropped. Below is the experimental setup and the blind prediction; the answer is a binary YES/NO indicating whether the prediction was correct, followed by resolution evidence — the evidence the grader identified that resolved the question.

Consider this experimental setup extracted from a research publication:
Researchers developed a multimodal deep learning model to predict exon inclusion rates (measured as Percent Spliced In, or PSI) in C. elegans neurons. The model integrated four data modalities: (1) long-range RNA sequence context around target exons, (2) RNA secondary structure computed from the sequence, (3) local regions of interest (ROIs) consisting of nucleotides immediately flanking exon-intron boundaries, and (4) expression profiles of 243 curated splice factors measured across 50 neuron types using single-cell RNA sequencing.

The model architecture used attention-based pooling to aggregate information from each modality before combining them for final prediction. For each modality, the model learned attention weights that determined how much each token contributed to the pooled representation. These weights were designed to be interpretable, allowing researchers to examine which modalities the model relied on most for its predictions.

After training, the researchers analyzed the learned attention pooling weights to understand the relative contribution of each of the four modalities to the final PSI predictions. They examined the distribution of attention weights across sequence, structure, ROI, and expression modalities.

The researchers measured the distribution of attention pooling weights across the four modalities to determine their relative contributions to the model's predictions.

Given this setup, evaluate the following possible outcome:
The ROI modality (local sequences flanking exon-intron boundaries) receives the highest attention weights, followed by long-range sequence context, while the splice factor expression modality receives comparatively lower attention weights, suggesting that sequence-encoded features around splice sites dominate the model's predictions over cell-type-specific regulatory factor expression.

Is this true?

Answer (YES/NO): NO